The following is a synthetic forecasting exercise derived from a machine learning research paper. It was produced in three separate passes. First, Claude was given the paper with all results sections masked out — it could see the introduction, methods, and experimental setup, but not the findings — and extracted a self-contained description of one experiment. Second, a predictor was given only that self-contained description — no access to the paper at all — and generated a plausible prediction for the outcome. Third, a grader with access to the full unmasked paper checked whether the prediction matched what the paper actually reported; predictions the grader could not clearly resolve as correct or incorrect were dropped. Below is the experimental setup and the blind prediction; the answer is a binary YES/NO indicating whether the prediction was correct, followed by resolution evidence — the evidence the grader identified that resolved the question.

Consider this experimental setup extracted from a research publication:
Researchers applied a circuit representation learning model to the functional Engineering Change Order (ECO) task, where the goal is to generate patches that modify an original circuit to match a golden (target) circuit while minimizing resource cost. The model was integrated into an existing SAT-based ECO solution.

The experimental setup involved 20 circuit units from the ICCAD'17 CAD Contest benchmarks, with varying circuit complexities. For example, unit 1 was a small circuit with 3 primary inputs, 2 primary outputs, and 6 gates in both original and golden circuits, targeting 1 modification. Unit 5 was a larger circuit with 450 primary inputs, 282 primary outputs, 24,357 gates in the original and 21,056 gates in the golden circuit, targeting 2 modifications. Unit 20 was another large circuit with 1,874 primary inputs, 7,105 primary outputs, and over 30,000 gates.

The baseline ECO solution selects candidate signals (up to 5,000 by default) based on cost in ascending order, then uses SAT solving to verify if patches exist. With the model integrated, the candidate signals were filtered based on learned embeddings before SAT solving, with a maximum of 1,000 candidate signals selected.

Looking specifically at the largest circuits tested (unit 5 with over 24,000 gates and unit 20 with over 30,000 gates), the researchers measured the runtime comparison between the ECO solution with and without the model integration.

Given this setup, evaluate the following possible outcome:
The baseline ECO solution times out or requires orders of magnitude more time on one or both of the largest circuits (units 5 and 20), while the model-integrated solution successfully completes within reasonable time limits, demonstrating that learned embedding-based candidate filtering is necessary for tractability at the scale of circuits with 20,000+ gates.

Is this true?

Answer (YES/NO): NO